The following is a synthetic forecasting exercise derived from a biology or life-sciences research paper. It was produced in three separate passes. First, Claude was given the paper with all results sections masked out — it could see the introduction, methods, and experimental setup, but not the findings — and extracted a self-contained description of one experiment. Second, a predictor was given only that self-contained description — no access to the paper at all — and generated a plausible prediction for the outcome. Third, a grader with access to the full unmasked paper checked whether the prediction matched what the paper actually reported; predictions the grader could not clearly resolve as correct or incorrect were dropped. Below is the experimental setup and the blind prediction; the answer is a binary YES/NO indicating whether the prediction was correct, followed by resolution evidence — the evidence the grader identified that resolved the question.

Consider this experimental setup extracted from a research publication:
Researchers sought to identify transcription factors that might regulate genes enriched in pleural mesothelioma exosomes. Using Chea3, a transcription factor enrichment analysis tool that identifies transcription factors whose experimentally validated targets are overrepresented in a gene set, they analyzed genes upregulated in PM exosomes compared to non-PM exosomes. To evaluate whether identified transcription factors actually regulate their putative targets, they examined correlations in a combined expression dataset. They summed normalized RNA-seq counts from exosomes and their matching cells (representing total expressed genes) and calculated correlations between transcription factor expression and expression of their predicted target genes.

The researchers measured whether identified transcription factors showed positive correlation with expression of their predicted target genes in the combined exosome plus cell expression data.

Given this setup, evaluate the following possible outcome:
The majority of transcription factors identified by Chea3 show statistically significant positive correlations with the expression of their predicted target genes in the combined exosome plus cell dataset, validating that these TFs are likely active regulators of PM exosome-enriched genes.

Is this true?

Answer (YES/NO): NO